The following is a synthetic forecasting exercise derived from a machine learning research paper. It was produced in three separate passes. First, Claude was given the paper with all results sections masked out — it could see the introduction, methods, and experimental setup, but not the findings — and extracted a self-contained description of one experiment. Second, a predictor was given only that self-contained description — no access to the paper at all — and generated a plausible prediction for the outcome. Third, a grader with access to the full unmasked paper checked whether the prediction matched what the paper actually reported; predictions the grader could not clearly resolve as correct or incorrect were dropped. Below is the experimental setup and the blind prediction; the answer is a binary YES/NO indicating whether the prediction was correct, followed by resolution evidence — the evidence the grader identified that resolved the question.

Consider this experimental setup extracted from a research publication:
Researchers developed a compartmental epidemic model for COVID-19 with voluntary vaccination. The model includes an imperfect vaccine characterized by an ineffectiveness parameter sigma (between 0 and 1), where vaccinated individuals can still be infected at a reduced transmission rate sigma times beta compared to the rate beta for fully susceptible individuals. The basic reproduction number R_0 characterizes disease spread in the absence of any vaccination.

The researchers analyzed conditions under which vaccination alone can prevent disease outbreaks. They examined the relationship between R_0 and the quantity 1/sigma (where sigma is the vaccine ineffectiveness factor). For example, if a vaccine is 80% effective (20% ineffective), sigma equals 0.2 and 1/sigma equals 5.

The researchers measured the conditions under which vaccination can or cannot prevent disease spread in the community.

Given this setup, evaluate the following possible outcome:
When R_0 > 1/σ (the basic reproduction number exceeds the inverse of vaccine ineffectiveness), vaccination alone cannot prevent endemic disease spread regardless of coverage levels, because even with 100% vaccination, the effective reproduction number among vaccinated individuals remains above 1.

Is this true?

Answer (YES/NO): YES